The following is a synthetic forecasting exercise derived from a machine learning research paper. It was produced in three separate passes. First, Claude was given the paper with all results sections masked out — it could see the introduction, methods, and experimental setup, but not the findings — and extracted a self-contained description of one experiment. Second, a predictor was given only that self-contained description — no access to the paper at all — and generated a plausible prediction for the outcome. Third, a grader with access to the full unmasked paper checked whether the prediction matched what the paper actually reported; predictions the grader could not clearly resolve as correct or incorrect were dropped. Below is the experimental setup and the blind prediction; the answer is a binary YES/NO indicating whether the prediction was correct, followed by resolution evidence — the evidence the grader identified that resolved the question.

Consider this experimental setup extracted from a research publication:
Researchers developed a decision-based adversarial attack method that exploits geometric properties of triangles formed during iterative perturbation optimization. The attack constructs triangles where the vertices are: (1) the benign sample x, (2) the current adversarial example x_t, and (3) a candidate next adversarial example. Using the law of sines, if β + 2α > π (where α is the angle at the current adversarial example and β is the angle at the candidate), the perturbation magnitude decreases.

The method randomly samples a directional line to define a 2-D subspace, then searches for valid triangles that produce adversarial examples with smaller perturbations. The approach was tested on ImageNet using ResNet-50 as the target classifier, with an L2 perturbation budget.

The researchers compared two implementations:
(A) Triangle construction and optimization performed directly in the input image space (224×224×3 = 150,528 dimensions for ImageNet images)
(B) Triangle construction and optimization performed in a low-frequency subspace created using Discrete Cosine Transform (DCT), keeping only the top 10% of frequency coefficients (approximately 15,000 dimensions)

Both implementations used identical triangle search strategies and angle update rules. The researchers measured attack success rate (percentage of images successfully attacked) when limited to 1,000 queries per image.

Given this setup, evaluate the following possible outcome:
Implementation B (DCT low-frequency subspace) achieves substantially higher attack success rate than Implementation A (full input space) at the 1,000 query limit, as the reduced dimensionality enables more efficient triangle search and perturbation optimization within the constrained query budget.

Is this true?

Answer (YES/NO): YES